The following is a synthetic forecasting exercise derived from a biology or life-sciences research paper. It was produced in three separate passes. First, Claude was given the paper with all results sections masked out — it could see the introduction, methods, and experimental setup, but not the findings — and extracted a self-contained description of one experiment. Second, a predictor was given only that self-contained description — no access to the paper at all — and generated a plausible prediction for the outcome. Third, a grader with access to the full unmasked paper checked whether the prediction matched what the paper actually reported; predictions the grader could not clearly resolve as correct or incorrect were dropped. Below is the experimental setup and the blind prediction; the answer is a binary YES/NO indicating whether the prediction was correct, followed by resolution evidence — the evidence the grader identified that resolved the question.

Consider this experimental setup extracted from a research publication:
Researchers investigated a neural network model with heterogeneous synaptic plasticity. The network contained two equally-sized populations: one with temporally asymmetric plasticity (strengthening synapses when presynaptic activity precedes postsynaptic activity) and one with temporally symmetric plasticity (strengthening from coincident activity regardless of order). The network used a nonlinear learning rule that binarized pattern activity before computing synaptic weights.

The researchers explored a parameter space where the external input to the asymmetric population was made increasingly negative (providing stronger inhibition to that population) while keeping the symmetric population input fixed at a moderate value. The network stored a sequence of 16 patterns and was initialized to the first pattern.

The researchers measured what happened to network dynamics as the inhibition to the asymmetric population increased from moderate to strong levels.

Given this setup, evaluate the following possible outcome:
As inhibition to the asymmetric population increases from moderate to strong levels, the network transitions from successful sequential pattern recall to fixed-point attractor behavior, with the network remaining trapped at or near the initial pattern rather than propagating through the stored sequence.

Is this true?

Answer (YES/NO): YES